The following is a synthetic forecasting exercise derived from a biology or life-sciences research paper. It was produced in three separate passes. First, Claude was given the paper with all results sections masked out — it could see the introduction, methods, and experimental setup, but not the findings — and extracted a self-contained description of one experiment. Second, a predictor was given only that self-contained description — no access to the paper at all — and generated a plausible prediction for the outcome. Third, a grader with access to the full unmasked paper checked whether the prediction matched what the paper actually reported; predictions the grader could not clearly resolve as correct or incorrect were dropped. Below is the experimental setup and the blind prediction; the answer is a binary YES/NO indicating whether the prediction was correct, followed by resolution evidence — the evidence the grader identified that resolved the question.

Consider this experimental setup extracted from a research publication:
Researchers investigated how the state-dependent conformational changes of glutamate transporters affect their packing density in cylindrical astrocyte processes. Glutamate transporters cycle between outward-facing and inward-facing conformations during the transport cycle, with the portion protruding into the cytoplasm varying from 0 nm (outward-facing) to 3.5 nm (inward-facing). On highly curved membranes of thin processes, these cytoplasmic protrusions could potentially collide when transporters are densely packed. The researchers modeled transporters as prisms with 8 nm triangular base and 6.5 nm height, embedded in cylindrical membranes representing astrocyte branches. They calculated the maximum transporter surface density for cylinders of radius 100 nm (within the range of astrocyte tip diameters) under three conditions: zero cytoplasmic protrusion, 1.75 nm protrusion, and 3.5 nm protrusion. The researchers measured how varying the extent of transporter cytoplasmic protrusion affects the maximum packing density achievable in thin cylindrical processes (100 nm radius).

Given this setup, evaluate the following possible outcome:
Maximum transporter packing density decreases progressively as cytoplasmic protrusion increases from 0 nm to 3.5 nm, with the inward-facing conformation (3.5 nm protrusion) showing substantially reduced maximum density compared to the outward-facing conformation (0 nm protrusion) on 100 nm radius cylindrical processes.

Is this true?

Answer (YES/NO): NO